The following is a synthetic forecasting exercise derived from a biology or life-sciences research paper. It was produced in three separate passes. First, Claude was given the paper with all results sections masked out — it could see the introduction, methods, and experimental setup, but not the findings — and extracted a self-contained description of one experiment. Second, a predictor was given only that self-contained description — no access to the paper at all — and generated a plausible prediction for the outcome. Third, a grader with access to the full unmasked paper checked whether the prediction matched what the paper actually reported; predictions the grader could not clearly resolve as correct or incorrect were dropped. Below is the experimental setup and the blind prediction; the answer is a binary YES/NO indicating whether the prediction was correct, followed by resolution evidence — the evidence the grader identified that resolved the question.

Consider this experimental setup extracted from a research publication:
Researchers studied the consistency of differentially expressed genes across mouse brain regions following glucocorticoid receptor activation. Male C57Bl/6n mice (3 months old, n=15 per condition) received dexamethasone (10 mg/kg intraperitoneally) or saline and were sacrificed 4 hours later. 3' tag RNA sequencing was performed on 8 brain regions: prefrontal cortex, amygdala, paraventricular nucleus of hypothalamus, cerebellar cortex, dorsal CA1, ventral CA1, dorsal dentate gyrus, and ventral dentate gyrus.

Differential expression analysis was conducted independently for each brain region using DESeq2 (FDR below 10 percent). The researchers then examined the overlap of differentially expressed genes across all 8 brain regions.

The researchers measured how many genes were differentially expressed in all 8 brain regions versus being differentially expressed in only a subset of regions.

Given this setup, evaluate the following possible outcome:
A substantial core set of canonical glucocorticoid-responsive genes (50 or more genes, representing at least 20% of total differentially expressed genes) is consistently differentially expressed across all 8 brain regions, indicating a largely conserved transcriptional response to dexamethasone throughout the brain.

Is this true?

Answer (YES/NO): NO